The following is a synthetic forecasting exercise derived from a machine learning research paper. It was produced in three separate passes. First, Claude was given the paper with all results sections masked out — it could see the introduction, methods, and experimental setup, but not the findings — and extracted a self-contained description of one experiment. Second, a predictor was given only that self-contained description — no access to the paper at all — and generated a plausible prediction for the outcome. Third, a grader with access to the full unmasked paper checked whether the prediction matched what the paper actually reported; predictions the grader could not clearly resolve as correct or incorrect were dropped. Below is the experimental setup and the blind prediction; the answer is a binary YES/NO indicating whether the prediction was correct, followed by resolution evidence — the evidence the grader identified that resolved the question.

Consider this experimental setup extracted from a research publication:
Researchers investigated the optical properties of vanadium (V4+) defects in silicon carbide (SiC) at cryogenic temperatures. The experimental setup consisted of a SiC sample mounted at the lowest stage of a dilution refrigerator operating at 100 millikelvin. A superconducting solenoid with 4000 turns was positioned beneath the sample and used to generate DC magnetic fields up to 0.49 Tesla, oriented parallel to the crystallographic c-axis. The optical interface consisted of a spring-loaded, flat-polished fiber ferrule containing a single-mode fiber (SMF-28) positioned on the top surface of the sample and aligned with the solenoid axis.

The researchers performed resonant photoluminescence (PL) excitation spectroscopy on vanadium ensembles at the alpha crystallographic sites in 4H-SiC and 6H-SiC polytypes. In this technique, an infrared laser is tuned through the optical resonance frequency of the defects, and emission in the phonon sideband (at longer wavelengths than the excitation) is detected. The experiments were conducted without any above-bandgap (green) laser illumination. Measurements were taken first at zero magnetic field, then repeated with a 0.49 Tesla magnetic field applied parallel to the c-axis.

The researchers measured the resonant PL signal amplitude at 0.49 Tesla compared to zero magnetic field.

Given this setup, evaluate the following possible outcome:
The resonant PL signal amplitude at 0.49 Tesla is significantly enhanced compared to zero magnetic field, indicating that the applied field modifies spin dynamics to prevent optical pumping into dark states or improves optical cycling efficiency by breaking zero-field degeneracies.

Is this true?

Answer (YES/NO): NO